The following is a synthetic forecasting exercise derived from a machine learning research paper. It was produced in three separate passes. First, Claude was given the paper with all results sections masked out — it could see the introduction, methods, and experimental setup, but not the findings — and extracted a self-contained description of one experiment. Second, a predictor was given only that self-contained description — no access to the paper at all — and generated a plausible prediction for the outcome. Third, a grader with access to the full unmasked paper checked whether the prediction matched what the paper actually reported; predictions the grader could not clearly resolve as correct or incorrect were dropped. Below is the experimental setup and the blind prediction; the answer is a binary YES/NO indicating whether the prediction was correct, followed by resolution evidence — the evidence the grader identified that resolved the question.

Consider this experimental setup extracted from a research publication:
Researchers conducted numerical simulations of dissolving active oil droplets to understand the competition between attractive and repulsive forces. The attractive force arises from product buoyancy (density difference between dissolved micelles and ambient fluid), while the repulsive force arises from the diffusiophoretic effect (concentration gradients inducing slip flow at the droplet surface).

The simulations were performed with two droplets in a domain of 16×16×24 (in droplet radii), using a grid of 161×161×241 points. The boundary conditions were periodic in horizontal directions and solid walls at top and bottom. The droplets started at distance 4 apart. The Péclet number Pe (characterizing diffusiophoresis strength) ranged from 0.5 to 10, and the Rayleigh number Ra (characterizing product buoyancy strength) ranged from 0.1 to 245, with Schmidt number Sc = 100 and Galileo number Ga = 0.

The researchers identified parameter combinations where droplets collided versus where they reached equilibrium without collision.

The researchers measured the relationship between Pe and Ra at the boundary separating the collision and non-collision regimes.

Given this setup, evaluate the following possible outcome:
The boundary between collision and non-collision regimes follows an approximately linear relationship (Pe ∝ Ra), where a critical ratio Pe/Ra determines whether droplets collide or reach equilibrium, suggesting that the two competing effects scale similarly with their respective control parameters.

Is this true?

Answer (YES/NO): NO